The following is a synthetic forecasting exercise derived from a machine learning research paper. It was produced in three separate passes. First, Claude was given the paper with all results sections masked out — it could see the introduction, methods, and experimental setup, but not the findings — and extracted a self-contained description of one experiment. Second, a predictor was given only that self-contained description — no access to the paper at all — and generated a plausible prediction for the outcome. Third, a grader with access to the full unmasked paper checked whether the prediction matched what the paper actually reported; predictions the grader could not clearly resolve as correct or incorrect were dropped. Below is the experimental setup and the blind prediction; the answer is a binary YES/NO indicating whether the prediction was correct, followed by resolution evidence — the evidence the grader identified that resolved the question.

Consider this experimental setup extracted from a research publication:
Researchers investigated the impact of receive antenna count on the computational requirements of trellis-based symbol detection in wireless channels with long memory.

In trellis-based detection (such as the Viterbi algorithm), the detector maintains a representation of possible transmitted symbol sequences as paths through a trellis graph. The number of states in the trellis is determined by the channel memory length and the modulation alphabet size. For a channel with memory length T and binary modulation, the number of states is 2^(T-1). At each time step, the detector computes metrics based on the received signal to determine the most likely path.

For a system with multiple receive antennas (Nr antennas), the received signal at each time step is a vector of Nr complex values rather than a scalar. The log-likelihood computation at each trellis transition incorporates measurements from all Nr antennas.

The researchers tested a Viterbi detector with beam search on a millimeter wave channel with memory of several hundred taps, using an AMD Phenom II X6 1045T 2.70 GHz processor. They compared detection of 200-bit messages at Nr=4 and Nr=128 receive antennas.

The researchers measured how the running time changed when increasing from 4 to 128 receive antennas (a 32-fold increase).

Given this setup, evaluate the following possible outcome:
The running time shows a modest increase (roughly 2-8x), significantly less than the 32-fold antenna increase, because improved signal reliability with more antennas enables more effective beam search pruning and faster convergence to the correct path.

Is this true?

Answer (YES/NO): YES